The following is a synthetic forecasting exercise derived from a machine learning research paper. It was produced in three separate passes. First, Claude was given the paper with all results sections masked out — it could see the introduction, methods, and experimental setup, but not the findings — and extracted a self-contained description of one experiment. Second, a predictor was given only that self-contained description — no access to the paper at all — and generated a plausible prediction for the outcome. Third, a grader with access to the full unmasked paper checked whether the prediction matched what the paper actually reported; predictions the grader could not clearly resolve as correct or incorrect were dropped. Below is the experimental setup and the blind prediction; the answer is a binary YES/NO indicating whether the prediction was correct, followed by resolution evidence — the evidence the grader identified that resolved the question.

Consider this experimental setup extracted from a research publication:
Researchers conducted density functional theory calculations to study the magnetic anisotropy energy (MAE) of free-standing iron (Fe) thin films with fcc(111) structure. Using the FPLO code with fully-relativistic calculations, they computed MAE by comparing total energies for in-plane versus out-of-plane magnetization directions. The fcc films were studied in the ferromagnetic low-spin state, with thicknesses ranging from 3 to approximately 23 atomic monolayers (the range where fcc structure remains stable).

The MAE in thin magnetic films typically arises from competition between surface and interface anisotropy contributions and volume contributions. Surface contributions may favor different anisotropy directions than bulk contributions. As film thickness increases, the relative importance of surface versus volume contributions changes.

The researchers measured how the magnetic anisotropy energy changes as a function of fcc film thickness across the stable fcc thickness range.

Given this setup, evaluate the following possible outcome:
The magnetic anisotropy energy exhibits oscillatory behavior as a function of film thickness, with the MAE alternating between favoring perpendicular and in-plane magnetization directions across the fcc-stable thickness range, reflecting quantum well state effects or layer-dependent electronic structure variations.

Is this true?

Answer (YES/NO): NO